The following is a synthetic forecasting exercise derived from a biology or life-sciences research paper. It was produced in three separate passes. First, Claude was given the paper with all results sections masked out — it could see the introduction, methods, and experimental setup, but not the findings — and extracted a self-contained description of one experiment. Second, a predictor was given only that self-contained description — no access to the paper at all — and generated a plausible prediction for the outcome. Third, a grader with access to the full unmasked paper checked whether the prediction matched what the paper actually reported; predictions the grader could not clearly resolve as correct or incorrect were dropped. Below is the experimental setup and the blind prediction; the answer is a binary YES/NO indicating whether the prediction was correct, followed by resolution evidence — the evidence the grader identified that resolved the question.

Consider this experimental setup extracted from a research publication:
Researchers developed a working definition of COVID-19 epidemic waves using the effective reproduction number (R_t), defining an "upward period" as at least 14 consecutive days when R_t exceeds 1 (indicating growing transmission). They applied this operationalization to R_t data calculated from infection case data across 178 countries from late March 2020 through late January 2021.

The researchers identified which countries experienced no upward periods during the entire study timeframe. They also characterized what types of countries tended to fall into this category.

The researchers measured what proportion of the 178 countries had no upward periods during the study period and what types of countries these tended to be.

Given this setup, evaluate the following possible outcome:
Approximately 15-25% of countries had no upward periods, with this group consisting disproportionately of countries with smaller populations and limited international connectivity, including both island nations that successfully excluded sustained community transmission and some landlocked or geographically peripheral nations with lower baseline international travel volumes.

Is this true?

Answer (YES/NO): NO